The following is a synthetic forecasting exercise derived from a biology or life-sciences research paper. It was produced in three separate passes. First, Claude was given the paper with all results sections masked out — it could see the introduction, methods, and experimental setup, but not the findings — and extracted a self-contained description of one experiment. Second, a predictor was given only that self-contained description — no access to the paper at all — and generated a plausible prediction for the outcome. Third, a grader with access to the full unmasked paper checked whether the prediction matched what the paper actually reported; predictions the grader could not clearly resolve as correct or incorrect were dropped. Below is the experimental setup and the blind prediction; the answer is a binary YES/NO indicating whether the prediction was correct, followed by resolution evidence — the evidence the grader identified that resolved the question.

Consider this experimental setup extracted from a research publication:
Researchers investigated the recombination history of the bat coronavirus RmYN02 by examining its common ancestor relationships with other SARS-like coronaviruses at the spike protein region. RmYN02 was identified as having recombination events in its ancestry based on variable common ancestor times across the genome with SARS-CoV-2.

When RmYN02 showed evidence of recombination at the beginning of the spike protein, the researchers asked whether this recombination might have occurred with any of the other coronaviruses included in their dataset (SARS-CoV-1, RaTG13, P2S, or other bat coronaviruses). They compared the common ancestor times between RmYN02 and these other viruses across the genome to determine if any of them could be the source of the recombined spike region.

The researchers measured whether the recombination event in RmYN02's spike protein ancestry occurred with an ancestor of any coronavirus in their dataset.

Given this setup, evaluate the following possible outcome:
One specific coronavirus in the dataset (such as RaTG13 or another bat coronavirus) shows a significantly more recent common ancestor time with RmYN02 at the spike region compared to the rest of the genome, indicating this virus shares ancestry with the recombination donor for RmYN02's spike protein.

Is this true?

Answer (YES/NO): NO